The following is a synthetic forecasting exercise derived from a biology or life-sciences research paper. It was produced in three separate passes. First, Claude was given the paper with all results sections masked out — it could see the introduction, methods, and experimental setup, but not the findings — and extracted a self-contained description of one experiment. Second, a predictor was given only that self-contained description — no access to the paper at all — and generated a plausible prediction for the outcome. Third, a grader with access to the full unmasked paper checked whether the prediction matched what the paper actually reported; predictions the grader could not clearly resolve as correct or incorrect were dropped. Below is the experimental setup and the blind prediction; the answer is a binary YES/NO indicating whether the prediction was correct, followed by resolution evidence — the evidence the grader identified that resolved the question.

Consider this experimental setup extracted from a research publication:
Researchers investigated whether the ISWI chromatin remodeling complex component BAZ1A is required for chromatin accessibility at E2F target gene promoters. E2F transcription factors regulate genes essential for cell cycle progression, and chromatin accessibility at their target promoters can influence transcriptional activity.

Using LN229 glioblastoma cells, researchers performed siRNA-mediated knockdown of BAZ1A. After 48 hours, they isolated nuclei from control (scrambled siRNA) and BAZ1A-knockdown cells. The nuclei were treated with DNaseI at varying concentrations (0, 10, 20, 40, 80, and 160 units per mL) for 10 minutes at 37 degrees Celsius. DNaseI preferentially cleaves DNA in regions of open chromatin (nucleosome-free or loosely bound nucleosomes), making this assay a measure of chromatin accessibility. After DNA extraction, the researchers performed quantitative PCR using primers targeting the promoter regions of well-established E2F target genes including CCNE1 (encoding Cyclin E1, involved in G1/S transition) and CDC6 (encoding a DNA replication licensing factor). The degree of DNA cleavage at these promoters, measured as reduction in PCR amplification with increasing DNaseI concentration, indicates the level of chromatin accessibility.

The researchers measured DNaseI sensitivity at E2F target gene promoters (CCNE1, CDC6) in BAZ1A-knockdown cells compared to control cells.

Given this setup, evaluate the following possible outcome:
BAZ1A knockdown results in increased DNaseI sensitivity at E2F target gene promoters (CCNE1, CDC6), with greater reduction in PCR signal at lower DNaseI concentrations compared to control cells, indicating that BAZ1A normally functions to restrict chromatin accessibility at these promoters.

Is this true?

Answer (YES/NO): NO